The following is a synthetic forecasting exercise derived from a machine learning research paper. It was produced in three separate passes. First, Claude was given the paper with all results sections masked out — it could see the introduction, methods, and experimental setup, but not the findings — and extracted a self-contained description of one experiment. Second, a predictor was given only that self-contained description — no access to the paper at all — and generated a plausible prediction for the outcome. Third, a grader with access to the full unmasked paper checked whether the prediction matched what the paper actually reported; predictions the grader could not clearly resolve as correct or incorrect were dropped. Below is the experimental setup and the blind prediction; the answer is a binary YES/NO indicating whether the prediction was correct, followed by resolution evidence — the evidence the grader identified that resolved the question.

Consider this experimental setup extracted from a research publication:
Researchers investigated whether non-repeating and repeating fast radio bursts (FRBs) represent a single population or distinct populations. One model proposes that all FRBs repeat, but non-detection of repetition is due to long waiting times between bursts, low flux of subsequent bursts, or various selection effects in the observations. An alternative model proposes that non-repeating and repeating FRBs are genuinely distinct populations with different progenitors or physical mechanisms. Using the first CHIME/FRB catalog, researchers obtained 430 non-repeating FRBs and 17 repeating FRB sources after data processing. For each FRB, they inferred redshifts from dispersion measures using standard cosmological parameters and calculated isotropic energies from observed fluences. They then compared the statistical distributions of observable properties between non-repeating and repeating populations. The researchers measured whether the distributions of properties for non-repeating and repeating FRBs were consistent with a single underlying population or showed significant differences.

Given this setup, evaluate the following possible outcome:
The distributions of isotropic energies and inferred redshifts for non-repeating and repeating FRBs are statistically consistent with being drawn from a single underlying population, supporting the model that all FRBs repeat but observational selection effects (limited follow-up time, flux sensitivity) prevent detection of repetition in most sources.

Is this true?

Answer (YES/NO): NO